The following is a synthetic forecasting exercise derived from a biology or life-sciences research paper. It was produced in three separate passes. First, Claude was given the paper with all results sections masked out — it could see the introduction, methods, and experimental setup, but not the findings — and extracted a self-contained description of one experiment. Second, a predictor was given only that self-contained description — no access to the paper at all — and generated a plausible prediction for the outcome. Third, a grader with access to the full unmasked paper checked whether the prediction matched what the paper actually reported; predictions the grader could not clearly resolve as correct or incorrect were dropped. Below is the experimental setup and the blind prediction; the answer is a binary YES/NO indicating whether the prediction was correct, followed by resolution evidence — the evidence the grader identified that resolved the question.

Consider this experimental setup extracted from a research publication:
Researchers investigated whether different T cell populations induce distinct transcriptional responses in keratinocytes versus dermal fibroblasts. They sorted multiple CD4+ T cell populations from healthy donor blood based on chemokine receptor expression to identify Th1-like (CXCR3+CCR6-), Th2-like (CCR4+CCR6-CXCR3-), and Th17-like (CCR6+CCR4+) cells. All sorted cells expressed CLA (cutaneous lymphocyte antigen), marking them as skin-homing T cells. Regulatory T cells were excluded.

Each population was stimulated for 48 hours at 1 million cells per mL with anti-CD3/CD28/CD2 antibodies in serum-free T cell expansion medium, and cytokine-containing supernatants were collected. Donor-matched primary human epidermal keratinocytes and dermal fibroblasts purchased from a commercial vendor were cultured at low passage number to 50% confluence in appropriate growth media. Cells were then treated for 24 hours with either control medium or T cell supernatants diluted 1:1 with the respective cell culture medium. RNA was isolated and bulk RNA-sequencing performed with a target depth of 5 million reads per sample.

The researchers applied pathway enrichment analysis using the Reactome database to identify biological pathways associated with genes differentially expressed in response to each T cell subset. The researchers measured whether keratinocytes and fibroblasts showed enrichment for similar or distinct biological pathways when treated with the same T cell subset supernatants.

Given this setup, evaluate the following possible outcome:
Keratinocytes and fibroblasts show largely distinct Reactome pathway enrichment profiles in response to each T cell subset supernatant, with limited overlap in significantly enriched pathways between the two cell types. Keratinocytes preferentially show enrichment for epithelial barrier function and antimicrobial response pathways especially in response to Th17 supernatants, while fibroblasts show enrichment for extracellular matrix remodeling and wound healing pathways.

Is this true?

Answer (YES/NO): NO